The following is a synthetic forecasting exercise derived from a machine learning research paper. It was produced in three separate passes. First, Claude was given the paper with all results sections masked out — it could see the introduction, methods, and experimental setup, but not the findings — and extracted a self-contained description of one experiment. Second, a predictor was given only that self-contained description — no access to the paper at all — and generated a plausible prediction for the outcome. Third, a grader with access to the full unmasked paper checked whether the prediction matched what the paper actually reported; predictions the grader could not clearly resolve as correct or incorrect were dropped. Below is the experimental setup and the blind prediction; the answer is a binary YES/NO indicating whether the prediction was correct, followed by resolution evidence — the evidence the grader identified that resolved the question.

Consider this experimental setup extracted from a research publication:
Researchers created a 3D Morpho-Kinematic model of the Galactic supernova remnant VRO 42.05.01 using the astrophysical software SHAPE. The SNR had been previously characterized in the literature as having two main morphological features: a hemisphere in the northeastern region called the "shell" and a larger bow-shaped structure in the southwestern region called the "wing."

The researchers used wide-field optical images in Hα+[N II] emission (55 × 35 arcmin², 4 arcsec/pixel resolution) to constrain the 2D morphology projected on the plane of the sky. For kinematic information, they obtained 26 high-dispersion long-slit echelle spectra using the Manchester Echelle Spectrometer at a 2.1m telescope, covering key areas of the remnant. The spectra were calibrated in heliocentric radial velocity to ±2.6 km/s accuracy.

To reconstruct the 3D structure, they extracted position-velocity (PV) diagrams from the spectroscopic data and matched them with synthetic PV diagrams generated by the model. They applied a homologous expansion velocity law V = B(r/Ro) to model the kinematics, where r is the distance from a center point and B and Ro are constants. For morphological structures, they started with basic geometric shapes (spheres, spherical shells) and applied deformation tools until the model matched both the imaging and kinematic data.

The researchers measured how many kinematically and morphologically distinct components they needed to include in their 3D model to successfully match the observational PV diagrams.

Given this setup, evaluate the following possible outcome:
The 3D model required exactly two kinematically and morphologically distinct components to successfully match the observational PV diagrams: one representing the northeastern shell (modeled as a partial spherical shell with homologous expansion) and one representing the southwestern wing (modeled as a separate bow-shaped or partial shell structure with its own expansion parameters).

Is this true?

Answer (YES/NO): NO